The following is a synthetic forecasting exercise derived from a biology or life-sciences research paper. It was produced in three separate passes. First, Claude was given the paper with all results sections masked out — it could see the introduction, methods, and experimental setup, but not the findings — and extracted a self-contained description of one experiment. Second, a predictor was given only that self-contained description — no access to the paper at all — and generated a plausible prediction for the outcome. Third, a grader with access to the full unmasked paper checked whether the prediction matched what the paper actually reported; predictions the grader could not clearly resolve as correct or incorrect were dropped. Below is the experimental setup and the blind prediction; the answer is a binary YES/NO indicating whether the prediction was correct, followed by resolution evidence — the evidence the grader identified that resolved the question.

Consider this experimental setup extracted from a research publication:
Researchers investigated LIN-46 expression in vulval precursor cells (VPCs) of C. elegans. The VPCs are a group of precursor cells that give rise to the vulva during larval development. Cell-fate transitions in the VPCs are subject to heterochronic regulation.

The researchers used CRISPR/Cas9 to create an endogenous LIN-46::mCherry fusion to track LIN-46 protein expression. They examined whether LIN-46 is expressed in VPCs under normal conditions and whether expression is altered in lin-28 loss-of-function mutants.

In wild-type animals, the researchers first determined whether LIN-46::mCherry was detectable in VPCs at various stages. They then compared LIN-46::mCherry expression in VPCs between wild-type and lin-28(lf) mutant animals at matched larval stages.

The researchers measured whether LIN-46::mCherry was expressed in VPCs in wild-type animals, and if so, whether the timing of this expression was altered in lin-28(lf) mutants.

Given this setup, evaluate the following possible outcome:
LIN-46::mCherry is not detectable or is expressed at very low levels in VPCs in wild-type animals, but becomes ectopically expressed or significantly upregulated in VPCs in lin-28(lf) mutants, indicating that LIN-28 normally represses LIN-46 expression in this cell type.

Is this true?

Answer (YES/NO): NO